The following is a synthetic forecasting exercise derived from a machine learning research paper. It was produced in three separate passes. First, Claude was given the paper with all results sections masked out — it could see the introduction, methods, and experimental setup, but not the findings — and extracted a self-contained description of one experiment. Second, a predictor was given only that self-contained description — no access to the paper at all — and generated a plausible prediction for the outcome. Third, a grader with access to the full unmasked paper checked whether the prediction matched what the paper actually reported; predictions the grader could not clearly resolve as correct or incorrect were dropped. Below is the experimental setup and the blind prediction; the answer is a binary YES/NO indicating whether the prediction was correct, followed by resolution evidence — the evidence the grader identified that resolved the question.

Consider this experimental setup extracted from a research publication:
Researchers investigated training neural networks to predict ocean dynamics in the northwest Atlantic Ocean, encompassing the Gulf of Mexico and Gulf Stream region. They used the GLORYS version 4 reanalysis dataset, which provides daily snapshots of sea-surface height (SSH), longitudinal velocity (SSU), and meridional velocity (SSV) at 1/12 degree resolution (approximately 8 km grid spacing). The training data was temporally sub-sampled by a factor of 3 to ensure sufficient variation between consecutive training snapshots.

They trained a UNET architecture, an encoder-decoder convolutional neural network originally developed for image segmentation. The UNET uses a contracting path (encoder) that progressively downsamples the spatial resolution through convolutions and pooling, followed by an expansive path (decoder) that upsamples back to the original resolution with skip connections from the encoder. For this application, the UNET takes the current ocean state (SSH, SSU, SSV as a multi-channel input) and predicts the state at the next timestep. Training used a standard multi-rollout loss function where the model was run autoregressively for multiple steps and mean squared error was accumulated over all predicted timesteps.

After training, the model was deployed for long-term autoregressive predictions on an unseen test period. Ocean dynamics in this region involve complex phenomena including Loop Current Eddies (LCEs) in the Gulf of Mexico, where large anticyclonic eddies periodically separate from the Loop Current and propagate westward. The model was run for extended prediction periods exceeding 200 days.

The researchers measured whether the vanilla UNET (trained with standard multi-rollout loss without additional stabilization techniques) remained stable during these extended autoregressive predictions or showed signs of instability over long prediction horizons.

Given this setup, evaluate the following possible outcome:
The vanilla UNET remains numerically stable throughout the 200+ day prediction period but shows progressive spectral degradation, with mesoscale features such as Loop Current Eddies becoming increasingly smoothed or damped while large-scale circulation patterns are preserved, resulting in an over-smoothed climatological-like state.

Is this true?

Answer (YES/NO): NO